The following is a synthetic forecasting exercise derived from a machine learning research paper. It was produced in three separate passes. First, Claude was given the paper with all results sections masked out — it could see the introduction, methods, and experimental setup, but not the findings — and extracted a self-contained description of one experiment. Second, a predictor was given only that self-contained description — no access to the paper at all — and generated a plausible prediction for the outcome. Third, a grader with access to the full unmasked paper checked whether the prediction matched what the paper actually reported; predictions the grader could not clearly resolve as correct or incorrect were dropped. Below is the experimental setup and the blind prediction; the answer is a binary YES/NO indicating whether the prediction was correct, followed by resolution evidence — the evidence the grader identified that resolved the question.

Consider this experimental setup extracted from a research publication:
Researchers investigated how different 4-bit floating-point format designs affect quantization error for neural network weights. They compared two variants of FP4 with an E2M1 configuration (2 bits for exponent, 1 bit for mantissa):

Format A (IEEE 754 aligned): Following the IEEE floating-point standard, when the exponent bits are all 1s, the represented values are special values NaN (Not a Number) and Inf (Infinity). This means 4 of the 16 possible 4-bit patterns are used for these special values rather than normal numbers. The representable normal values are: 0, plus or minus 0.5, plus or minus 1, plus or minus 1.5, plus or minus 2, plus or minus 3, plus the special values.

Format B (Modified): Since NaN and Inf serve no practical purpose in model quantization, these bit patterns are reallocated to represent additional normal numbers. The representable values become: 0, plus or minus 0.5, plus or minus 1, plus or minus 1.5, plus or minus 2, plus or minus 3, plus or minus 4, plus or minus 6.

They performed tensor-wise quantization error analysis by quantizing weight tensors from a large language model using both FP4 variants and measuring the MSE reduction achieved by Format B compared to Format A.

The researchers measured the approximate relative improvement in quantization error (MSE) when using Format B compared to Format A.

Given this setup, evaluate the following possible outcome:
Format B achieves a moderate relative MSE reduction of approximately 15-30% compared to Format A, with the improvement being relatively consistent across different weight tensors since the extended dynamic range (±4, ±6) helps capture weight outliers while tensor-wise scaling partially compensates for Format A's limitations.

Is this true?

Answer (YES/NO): NO